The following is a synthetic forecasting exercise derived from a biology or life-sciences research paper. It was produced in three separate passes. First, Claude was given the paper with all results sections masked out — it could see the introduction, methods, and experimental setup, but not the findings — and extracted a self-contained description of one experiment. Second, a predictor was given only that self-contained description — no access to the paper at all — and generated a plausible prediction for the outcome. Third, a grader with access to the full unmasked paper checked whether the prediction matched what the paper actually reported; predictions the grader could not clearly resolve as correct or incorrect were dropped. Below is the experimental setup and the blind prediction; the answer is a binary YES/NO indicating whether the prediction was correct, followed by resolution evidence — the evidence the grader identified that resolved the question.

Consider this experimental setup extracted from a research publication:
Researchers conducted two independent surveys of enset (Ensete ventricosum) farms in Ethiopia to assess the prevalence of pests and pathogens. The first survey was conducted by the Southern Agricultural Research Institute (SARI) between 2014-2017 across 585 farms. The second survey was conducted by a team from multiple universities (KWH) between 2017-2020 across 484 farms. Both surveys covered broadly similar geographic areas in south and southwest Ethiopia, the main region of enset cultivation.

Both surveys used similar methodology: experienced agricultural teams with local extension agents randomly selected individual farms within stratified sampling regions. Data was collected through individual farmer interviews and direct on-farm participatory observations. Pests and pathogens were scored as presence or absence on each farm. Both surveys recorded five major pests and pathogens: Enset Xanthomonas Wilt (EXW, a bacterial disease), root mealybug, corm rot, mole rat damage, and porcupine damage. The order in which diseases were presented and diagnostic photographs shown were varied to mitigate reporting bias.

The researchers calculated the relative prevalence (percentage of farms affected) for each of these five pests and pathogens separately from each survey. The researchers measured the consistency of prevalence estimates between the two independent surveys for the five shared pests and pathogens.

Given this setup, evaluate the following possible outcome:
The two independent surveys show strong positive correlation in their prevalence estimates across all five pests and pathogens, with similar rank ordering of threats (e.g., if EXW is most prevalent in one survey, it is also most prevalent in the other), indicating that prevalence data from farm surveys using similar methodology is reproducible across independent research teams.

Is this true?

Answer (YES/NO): NO